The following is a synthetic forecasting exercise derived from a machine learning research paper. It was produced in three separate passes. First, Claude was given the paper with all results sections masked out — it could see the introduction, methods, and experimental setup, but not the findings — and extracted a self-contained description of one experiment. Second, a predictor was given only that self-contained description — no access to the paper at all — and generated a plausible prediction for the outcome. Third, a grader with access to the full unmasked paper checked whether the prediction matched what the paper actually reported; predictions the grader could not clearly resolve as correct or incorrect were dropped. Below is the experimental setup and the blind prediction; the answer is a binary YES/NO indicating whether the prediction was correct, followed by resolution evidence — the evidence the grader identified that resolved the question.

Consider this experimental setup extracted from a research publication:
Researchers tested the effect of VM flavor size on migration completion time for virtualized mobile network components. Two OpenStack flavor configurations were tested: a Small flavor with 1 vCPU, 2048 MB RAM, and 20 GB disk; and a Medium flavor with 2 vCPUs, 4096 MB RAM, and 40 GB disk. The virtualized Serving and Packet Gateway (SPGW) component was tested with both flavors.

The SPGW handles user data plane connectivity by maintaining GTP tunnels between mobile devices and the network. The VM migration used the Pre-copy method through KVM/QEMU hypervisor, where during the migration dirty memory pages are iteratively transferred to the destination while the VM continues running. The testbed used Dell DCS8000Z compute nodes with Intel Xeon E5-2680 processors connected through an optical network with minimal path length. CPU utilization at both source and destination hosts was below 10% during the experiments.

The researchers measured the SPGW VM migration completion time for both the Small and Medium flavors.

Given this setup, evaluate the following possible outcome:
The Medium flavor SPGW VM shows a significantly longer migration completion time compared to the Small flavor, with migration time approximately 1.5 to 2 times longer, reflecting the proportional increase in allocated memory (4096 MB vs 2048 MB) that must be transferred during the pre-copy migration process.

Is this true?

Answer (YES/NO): NO